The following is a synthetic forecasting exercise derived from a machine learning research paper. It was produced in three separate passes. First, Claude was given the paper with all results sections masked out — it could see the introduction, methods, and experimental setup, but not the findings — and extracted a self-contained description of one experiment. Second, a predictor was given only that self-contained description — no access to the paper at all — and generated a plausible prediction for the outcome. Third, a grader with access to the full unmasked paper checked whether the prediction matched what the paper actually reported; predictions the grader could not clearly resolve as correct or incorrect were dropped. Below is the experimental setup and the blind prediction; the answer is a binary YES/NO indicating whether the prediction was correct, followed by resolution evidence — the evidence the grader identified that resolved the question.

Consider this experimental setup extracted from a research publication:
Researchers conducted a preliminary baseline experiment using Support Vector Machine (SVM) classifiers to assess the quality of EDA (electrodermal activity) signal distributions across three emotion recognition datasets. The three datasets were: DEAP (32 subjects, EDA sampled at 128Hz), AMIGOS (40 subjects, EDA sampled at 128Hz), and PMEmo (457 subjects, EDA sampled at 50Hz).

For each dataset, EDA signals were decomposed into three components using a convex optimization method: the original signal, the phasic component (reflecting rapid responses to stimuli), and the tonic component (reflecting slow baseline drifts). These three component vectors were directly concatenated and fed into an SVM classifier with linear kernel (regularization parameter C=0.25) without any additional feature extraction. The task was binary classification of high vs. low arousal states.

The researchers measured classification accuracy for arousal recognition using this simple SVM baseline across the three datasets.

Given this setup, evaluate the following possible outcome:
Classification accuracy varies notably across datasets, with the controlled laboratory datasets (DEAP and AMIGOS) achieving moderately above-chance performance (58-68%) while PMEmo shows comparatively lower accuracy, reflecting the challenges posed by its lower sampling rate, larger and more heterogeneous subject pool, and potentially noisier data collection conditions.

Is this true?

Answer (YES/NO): NO